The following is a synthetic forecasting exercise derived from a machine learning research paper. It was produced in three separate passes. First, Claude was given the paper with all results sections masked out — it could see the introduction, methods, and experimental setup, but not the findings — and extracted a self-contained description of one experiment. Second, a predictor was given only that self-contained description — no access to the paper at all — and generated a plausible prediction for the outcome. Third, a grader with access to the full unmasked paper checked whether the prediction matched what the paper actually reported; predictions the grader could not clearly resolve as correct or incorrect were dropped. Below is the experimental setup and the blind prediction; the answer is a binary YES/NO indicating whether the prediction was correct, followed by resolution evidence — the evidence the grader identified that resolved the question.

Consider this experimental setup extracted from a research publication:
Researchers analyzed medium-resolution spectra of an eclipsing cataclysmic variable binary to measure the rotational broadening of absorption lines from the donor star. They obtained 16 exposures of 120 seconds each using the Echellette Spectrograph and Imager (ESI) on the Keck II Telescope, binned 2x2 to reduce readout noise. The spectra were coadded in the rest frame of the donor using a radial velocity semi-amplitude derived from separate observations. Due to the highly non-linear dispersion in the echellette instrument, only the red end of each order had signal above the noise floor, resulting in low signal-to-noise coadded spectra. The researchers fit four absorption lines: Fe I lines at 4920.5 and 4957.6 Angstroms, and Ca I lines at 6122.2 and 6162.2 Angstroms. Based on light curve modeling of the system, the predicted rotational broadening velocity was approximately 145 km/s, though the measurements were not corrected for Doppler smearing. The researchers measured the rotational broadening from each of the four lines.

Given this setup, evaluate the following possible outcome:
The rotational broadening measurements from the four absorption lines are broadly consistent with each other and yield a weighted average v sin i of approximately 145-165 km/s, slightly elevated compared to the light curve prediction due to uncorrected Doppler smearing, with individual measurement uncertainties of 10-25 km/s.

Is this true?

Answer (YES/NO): NO